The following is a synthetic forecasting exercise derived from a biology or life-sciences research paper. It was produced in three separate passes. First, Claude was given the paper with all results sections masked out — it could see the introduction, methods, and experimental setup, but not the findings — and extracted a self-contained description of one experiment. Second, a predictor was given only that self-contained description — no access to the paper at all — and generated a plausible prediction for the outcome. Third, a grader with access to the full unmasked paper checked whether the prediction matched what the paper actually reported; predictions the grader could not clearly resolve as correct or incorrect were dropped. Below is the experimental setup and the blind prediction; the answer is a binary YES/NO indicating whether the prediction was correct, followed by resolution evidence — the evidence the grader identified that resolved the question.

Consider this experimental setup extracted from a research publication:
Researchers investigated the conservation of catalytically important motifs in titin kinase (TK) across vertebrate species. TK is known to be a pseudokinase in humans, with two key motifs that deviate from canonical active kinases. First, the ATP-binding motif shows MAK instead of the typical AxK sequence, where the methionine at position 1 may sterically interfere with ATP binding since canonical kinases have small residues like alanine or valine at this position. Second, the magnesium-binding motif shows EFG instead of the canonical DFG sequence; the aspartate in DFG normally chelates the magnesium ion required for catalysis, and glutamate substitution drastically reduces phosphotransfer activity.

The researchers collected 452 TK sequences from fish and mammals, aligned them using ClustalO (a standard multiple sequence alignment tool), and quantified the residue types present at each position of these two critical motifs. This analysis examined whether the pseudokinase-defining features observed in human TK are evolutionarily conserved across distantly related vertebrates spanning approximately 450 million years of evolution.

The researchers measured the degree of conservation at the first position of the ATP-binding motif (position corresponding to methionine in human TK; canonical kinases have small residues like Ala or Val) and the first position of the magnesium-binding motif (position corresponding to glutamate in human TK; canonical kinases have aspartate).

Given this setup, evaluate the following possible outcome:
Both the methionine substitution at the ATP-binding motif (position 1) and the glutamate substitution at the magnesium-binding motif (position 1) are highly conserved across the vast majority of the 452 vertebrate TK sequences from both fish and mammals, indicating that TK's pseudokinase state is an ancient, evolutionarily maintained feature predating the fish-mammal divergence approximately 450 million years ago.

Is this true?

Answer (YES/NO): NO